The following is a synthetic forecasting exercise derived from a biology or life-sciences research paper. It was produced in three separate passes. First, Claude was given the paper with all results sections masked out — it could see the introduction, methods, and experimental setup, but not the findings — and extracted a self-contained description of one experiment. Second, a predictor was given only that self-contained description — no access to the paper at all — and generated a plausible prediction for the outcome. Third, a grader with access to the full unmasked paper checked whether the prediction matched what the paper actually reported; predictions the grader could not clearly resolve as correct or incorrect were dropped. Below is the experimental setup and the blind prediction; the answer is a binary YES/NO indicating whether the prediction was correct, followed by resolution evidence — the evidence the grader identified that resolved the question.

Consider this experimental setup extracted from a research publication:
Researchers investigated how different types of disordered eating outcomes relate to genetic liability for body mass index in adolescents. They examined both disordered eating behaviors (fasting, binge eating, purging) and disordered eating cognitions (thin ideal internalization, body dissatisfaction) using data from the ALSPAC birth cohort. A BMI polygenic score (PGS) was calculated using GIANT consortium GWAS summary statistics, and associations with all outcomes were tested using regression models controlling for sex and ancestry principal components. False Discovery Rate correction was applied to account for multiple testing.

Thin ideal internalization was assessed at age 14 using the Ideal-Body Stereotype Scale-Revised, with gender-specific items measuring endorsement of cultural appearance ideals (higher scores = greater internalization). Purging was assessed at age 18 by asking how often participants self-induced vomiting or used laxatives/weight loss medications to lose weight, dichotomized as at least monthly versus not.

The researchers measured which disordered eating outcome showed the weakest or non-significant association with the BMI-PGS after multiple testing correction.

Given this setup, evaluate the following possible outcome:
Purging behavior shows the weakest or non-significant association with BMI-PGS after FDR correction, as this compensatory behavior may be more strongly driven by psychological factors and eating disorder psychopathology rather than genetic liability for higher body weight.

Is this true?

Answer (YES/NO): YES